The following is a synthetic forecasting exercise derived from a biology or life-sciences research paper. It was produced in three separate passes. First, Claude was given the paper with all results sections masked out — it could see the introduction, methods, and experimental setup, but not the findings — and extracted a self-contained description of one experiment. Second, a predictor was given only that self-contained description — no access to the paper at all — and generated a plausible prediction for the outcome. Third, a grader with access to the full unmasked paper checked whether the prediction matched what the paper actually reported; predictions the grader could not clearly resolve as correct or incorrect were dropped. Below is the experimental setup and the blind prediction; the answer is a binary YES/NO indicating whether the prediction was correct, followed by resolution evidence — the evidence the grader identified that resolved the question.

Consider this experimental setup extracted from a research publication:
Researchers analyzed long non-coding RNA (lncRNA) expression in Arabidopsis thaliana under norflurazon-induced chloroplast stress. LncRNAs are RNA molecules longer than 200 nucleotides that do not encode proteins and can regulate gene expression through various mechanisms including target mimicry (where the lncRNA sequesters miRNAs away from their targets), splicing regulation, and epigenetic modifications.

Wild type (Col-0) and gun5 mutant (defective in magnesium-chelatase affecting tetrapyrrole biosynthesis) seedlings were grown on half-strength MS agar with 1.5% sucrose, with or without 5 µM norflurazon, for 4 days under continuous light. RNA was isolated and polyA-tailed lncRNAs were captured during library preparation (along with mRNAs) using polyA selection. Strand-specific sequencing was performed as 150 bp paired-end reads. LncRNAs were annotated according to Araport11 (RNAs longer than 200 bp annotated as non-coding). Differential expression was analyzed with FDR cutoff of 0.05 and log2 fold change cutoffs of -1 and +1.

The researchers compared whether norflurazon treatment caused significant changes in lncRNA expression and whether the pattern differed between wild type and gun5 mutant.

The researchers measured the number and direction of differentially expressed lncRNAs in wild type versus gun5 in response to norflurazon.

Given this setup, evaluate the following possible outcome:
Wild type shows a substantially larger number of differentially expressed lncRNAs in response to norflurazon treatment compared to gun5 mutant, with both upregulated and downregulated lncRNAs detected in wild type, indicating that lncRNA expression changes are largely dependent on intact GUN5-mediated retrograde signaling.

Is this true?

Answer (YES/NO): NO